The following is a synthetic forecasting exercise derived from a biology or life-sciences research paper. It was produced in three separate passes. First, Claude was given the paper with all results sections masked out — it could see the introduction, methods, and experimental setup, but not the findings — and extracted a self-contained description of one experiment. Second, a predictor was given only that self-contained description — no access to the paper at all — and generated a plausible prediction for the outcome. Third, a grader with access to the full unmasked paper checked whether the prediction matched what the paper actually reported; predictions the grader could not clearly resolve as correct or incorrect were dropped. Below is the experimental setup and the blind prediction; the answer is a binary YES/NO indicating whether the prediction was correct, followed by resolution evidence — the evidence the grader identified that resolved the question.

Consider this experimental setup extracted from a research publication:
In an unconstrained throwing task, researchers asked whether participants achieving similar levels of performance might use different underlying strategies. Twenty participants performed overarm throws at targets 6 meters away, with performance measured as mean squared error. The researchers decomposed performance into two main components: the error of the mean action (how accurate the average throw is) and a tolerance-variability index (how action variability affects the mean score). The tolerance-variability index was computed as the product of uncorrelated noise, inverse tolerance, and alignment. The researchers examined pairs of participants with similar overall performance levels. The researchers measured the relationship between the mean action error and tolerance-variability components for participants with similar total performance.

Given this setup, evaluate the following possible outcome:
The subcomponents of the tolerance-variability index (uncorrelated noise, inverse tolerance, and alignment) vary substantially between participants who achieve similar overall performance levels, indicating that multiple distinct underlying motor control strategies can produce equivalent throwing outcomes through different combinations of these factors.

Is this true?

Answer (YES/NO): YES